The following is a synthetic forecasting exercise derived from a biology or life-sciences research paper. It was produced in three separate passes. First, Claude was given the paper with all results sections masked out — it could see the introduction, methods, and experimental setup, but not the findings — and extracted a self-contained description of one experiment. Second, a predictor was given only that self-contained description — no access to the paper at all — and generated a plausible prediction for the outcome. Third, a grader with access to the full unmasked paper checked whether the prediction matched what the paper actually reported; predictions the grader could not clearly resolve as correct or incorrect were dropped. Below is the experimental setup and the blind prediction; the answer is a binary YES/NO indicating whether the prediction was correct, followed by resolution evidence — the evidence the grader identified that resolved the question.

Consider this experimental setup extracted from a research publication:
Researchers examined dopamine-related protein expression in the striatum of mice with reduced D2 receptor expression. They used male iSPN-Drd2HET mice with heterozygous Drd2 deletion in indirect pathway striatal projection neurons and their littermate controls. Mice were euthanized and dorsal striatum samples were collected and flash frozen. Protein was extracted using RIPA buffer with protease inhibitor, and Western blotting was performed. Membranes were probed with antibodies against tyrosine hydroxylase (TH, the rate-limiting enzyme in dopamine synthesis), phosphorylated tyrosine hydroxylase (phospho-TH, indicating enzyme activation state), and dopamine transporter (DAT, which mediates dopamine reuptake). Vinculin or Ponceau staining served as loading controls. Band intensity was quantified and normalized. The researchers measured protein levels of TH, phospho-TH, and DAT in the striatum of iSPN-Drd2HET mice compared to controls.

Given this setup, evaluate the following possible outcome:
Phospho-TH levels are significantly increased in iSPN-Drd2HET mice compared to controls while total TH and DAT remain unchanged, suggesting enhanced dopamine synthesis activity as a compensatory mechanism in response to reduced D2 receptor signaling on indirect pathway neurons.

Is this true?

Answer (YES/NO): NO